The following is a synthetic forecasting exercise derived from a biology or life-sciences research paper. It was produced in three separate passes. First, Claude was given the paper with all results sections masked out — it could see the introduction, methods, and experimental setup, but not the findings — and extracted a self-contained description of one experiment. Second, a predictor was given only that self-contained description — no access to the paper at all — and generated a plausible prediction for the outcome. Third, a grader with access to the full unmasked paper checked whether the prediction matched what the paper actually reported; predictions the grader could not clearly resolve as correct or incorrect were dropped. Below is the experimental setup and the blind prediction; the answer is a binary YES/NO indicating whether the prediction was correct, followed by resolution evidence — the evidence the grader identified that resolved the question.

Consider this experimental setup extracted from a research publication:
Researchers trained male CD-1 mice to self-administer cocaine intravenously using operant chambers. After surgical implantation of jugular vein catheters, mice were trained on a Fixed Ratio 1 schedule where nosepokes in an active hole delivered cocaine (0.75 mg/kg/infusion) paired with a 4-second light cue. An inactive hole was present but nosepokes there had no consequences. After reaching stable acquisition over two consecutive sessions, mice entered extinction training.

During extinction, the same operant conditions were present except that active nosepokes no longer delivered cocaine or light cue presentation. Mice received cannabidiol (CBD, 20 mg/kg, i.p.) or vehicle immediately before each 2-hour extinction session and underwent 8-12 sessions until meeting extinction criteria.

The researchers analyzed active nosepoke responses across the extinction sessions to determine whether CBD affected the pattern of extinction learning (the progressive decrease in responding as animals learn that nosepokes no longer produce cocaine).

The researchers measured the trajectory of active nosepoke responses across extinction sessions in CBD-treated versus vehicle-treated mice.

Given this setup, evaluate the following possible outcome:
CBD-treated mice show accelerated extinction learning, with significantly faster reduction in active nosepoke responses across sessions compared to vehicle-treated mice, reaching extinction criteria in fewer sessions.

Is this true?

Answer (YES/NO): NO